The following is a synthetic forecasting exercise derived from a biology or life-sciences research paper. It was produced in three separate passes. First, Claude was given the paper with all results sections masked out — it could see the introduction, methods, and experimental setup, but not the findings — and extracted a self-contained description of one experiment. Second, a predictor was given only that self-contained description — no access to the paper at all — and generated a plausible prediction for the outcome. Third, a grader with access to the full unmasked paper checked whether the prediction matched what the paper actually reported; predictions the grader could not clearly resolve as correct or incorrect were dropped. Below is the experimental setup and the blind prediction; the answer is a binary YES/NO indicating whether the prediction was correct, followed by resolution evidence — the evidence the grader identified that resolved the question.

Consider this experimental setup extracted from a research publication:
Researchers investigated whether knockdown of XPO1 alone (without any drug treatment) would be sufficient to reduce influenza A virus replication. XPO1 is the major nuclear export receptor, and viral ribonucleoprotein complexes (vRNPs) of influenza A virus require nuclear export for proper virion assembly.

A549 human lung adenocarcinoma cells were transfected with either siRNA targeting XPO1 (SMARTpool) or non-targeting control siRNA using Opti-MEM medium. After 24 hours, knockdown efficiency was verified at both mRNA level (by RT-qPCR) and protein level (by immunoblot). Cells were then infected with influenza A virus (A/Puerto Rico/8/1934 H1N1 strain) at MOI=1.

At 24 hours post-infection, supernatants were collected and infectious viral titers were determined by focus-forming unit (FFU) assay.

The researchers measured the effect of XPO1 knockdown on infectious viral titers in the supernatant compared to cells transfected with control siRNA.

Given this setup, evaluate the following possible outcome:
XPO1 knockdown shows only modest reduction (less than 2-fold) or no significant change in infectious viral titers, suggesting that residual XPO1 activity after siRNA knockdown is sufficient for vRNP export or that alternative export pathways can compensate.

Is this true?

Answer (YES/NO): NO